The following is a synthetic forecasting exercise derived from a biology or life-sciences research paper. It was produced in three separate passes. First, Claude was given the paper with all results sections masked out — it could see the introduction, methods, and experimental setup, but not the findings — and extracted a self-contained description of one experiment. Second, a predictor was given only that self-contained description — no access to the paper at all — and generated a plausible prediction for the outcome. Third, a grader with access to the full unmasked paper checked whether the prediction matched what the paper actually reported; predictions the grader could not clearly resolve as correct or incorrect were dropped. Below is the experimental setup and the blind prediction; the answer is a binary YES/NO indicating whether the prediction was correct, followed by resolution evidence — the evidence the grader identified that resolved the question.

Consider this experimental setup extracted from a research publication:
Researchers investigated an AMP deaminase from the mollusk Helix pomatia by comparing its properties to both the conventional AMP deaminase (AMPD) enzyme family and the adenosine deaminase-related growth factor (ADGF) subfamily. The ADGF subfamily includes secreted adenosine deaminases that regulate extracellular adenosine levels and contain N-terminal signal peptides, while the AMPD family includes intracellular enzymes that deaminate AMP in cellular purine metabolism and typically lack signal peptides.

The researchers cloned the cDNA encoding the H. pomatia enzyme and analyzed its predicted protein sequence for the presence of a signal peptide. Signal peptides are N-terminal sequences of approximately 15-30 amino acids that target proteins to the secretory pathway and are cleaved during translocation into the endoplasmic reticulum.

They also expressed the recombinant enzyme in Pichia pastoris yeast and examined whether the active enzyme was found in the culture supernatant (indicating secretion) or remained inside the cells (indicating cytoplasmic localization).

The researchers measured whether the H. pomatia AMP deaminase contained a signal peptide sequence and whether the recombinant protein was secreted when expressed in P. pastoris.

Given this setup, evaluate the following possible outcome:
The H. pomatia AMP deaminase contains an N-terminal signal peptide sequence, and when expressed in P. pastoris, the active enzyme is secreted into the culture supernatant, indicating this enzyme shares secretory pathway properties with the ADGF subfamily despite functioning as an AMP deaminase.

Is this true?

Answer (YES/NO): YES